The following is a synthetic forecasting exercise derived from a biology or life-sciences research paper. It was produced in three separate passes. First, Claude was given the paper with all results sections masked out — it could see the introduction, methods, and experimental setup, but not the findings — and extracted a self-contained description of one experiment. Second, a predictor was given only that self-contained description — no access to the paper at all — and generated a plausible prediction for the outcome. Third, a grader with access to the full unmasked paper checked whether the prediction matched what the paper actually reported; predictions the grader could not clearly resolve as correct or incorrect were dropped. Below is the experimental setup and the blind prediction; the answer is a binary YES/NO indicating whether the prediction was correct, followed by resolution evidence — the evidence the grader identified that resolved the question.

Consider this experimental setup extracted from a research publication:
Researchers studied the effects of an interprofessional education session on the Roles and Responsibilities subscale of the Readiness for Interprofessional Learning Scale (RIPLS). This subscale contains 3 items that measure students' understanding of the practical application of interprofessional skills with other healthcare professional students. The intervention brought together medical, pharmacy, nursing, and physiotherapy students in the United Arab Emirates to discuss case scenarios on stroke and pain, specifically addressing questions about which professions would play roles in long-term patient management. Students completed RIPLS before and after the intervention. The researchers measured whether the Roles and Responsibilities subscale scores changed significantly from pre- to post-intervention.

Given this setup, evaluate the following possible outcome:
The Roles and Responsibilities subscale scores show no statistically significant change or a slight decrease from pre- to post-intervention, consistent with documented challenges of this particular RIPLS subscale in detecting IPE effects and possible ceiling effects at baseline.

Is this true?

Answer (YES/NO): YES